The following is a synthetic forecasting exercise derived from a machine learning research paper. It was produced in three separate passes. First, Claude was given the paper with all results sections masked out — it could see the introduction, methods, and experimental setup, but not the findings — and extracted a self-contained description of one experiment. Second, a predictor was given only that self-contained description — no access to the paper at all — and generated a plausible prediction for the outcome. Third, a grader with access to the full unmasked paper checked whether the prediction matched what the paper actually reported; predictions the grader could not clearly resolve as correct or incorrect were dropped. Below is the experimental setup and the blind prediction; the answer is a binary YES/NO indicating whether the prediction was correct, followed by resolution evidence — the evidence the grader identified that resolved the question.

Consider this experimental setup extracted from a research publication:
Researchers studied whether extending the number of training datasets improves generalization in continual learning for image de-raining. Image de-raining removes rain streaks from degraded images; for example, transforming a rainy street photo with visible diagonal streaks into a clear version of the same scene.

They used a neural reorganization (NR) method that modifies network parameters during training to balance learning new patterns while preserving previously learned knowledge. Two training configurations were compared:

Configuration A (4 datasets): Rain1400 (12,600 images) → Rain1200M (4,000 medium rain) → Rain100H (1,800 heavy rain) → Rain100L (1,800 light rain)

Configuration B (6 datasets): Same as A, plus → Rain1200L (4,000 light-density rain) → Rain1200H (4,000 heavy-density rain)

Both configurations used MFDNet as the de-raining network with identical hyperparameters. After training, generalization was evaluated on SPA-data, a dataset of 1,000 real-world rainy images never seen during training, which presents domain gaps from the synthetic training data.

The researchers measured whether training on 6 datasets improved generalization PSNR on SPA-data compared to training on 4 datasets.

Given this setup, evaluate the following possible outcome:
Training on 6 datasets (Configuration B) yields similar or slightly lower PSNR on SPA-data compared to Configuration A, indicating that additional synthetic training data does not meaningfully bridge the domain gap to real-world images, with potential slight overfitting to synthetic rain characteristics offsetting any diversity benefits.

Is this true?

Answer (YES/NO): YES